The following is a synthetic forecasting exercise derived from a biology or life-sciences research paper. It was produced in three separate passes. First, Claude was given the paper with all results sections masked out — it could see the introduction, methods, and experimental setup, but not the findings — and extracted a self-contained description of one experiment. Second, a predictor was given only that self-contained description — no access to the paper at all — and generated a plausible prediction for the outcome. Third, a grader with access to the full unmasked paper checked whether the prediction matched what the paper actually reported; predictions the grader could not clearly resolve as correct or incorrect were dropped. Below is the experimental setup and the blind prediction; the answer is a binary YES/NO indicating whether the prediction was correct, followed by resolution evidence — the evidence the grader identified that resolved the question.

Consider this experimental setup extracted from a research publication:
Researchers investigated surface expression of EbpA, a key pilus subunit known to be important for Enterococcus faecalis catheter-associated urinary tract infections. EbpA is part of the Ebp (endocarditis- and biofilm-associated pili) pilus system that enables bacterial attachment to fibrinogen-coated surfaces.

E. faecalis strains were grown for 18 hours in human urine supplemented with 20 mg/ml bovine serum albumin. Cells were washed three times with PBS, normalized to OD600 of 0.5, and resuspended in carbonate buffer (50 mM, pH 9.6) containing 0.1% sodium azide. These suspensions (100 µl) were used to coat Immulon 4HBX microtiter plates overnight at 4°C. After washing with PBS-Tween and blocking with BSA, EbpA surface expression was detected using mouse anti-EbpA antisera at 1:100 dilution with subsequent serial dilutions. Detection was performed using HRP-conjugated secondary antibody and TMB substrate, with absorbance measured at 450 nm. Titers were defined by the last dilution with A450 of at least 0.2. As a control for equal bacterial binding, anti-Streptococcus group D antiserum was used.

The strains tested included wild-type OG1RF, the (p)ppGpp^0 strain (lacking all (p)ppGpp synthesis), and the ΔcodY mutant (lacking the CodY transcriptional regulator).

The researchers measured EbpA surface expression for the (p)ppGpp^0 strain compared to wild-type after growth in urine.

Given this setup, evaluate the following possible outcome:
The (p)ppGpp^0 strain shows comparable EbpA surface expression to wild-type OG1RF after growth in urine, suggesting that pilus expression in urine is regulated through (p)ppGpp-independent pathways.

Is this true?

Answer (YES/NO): YES